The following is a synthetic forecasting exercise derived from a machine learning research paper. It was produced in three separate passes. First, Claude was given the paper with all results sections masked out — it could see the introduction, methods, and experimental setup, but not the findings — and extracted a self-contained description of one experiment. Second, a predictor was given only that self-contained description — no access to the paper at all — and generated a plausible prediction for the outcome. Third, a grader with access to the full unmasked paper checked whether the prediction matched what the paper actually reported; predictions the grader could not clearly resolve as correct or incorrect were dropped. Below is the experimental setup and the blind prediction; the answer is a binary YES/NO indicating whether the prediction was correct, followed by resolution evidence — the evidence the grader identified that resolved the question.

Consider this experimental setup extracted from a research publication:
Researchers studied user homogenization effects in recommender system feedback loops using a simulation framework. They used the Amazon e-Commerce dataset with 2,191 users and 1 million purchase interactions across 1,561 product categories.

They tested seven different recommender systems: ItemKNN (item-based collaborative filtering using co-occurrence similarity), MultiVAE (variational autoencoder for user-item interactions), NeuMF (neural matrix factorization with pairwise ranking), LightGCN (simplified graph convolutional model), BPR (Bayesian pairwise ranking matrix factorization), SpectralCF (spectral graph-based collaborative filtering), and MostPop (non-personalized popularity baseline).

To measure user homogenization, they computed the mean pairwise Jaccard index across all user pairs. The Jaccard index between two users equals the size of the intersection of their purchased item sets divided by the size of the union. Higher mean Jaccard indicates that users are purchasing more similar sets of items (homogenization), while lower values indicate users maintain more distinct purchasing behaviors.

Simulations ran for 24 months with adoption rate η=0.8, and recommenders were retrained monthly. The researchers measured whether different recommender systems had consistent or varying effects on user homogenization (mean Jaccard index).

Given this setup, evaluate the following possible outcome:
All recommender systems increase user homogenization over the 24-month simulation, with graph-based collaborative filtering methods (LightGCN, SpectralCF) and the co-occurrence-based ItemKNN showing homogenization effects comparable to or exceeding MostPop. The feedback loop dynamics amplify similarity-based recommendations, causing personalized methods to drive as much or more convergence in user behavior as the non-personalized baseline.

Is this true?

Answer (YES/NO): NO